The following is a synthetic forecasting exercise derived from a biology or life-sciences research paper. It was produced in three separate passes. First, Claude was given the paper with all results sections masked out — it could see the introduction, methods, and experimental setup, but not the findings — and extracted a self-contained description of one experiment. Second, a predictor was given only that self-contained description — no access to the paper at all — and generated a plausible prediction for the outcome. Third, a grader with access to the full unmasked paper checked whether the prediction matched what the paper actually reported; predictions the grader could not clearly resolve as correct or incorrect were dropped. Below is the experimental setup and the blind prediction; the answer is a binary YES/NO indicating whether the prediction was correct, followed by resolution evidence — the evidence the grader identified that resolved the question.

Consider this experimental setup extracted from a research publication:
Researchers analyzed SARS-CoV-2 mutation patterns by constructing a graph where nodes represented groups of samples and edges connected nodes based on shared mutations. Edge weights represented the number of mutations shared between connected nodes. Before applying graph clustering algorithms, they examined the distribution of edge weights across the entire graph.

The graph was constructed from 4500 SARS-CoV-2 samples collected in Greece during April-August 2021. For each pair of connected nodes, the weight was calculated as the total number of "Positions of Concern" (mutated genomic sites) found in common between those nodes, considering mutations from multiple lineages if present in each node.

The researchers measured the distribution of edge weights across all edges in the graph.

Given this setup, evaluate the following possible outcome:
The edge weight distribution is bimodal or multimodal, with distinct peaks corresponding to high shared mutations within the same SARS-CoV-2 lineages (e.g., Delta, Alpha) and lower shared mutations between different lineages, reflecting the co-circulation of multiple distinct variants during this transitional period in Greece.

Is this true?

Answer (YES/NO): NO